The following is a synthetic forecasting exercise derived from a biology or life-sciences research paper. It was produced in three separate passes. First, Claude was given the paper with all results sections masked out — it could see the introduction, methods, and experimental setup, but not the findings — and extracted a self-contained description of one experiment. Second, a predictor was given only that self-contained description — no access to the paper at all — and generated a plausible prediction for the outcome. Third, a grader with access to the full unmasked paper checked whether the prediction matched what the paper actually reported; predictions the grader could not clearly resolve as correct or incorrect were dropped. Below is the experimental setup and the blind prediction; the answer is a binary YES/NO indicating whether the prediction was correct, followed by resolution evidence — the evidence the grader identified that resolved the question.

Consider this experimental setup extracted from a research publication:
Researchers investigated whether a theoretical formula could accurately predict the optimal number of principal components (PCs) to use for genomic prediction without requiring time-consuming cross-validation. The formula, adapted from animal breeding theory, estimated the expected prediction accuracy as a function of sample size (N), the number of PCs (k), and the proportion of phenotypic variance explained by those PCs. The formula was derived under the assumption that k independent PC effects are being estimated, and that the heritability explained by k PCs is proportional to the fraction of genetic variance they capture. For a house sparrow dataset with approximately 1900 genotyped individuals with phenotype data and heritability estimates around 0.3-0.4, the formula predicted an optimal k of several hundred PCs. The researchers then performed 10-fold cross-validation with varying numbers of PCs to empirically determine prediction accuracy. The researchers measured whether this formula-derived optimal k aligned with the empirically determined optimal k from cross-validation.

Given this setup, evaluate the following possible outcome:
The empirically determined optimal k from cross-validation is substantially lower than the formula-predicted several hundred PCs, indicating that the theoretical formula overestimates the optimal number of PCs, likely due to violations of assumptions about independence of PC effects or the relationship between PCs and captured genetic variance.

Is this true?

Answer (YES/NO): NO